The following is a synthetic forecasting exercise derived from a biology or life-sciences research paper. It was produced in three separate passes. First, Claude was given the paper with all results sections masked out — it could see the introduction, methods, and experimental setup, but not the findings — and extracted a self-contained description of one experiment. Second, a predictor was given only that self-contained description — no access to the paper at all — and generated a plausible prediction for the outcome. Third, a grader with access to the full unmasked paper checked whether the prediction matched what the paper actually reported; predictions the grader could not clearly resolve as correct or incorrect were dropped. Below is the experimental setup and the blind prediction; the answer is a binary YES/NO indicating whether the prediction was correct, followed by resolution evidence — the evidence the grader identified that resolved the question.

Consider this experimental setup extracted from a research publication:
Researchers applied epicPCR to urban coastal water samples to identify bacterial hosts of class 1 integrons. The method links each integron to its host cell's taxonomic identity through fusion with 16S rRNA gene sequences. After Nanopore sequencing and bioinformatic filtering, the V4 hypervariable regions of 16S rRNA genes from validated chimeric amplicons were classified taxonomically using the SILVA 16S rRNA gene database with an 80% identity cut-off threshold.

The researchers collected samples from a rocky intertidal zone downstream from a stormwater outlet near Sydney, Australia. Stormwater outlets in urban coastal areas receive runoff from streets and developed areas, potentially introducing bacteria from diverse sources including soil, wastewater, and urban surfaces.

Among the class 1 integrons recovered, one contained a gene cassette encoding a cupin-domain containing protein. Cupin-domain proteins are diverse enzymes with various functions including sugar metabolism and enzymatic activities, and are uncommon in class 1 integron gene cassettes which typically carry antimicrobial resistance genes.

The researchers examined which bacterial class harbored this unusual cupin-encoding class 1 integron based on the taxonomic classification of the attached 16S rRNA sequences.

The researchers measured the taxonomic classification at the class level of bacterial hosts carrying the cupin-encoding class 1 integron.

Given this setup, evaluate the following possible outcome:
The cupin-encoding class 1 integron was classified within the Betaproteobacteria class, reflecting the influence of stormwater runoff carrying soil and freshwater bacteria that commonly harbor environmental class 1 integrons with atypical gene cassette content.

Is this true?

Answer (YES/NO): NO